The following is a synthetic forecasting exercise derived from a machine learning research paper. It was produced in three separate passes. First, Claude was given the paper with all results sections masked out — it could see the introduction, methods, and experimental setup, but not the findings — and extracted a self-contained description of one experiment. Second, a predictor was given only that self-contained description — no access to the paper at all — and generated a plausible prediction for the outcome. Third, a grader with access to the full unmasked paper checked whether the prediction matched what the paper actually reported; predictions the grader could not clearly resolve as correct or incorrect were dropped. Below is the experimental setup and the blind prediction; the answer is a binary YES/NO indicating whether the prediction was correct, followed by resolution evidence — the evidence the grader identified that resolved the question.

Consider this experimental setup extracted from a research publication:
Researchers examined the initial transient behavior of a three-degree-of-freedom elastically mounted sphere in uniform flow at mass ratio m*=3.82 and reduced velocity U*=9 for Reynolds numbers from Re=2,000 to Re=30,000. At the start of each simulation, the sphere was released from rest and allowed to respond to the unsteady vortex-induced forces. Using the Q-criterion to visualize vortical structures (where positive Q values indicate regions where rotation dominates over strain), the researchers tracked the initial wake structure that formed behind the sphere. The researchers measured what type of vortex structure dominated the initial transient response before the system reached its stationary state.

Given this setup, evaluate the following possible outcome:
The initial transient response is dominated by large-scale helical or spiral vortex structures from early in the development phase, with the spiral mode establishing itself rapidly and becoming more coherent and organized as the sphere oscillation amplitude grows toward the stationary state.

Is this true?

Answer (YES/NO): NO